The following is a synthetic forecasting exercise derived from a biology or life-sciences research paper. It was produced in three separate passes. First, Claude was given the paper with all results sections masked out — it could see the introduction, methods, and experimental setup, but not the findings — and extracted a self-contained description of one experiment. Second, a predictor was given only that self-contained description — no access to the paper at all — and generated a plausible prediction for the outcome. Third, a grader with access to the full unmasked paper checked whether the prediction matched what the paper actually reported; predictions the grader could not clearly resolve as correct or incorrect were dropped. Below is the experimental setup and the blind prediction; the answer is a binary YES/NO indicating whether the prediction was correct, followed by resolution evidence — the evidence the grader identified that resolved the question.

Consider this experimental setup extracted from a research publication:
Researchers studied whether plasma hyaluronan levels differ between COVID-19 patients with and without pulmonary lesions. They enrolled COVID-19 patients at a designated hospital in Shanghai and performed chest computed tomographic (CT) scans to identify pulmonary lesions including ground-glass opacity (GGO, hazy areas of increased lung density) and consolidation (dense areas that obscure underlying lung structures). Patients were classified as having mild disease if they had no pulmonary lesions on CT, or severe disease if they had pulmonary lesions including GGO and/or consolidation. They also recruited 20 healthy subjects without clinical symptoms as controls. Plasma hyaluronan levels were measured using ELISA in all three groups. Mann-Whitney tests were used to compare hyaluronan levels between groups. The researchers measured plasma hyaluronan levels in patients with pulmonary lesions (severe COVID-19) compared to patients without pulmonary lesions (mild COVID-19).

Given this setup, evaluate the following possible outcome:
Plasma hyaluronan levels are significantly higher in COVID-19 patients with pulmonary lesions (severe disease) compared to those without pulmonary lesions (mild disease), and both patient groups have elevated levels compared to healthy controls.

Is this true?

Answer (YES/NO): NO